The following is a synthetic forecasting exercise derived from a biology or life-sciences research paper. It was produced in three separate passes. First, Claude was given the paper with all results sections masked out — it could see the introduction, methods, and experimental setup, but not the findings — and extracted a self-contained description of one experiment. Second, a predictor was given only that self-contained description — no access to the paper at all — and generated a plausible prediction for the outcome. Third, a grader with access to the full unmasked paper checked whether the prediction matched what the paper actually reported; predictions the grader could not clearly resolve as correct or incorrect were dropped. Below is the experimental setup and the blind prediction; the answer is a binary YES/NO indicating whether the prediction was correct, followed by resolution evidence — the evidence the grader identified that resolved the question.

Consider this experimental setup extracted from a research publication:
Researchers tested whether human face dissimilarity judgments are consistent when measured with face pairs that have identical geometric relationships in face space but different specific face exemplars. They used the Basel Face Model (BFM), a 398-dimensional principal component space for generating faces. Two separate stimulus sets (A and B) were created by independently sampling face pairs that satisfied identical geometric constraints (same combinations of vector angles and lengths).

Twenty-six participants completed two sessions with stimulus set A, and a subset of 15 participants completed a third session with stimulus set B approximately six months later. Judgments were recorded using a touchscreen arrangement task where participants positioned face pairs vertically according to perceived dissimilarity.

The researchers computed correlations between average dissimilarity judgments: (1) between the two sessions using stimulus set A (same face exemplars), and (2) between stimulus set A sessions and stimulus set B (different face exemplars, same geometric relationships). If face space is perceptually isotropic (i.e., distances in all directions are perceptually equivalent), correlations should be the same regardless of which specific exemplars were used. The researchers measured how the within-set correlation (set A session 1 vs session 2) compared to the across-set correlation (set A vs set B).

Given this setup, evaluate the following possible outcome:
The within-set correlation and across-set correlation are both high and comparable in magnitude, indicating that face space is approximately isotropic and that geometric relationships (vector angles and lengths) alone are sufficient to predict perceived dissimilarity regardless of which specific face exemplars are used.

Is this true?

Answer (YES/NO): YES